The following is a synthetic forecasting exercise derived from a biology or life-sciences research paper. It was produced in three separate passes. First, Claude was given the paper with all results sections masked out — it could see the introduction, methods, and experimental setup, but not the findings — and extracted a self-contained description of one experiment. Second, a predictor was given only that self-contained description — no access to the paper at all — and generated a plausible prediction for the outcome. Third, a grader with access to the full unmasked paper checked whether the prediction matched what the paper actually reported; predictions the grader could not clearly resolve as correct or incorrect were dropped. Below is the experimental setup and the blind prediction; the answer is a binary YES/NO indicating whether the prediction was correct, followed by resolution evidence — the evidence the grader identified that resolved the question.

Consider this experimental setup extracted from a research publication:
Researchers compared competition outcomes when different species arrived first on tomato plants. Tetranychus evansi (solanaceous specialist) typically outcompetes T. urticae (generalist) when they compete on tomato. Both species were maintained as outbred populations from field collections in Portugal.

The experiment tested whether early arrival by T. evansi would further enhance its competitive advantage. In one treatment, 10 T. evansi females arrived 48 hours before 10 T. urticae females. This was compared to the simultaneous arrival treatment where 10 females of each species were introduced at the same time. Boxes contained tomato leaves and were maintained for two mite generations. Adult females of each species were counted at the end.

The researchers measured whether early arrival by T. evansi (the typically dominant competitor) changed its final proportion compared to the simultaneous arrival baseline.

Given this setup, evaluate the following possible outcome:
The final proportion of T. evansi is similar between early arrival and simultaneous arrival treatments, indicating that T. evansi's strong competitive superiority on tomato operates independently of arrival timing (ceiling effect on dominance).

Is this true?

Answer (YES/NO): NO